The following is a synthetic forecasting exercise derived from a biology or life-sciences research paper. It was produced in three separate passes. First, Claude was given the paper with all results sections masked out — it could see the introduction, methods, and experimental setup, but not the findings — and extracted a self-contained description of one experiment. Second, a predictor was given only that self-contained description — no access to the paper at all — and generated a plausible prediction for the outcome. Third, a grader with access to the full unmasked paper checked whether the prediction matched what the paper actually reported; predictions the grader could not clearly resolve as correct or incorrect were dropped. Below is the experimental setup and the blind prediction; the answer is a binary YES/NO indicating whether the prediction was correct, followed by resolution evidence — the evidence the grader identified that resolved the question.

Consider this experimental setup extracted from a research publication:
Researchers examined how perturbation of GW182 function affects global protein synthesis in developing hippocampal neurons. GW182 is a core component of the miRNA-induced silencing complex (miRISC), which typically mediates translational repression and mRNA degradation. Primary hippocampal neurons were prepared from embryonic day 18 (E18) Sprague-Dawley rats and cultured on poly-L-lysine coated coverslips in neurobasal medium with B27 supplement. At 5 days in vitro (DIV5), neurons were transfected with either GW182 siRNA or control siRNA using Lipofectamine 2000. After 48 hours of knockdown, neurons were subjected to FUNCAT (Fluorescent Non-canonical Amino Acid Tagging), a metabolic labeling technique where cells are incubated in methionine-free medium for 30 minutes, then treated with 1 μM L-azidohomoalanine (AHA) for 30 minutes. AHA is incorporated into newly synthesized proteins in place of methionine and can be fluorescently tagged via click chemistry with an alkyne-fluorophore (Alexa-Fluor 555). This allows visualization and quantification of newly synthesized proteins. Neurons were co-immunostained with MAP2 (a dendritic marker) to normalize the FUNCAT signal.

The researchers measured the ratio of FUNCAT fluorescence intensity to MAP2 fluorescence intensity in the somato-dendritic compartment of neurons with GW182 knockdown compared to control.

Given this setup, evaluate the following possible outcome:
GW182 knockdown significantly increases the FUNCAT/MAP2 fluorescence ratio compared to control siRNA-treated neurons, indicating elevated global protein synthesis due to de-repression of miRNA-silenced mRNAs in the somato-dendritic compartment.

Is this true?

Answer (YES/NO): YES